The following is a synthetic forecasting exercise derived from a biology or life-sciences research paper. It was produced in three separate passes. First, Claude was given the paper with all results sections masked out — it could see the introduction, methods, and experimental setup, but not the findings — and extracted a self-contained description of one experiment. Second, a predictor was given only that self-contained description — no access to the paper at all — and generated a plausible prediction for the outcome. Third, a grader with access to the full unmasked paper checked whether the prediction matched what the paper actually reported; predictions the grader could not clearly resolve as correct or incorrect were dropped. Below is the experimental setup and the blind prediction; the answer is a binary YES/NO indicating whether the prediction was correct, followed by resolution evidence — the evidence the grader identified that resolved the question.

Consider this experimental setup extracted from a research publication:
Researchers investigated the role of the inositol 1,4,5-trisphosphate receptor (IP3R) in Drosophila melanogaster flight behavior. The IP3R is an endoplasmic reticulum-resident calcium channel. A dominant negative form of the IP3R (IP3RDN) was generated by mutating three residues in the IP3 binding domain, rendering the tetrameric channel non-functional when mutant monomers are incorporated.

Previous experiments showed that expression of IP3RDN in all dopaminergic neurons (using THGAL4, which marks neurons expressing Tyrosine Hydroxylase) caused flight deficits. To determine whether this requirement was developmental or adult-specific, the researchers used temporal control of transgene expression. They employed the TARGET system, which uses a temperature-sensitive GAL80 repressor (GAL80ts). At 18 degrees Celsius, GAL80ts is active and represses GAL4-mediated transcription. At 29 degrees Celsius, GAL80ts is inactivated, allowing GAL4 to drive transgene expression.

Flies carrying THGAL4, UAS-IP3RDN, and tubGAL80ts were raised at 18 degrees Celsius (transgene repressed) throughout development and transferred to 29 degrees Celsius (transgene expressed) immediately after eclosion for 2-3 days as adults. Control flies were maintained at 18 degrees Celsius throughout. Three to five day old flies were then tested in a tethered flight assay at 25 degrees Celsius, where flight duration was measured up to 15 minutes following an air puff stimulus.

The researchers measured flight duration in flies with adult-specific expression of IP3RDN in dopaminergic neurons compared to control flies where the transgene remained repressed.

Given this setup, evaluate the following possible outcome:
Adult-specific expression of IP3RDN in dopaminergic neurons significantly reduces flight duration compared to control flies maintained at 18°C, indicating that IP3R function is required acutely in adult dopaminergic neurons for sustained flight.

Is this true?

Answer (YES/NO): NO